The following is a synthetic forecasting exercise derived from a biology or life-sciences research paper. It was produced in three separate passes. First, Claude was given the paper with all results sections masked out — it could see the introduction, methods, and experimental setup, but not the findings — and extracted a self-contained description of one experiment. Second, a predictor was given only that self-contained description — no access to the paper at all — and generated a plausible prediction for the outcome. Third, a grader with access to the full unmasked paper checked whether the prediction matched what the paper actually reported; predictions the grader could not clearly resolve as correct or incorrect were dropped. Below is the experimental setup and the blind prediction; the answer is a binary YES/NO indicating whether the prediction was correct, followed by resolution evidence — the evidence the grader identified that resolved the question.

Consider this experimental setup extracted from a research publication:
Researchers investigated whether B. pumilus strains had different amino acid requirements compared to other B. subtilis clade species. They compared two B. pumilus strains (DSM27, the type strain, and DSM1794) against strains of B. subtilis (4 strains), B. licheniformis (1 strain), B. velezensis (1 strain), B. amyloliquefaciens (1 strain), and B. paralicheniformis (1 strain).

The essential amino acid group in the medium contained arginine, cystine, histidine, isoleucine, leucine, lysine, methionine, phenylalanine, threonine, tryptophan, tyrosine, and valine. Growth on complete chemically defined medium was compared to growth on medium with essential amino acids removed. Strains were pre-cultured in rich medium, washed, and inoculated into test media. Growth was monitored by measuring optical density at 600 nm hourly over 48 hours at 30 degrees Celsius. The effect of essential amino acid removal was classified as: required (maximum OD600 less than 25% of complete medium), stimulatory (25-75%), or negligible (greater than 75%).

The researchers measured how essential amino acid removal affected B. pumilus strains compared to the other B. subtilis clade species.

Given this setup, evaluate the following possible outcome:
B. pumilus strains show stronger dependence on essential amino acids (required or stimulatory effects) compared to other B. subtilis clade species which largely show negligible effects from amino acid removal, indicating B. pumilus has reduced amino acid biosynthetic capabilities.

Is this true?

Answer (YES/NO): NO